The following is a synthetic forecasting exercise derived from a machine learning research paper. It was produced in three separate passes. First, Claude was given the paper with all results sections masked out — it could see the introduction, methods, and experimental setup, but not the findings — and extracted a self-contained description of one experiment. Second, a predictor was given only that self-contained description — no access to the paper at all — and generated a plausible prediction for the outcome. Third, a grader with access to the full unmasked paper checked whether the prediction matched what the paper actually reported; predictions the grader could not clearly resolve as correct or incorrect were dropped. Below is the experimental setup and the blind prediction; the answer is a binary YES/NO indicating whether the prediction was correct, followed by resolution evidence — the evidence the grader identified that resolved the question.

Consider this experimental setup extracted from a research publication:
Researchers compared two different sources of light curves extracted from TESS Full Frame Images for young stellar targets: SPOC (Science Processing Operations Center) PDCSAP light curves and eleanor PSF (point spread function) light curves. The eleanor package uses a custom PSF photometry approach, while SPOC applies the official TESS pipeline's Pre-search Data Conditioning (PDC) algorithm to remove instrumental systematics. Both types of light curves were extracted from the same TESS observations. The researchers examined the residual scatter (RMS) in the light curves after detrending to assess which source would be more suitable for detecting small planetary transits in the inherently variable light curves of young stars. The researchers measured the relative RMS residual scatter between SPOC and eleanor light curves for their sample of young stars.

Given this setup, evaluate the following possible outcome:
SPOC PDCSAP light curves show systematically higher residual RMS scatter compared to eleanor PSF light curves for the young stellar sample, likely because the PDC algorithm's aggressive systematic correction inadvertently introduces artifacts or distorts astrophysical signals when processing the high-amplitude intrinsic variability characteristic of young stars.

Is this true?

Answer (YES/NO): NO